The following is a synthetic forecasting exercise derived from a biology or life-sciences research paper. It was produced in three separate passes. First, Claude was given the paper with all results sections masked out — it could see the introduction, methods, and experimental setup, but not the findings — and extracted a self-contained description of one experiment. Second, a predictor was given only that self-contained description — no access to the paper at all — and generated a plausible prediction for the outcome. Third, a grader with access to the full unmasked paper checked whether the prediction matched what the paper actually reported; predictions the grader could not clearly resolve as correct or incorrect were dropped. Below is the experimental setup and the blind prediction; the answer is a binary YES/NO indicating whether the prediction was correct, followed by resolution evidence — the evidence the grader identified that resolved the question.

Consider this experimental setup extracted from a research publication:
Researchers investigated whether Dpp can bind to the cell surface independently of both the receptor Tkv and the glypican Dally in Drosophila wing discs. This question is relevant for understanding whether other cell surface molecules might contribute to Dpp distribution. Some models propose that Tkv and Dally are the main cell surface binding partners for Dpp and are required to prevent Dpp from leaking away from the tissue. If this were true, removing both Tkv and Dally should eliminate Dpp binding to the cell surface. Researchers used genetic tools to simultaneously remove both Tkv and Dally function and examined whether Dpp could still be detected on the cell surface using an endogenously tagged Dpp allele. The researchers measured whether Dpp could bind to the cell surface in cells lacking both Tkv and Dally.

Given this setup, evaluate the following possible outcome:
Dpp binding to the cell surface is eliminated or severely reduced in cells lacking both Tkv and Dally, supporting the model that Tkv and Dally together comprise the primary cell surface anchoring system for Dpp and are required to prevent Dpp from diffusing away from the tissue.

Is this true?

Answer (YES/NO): NO